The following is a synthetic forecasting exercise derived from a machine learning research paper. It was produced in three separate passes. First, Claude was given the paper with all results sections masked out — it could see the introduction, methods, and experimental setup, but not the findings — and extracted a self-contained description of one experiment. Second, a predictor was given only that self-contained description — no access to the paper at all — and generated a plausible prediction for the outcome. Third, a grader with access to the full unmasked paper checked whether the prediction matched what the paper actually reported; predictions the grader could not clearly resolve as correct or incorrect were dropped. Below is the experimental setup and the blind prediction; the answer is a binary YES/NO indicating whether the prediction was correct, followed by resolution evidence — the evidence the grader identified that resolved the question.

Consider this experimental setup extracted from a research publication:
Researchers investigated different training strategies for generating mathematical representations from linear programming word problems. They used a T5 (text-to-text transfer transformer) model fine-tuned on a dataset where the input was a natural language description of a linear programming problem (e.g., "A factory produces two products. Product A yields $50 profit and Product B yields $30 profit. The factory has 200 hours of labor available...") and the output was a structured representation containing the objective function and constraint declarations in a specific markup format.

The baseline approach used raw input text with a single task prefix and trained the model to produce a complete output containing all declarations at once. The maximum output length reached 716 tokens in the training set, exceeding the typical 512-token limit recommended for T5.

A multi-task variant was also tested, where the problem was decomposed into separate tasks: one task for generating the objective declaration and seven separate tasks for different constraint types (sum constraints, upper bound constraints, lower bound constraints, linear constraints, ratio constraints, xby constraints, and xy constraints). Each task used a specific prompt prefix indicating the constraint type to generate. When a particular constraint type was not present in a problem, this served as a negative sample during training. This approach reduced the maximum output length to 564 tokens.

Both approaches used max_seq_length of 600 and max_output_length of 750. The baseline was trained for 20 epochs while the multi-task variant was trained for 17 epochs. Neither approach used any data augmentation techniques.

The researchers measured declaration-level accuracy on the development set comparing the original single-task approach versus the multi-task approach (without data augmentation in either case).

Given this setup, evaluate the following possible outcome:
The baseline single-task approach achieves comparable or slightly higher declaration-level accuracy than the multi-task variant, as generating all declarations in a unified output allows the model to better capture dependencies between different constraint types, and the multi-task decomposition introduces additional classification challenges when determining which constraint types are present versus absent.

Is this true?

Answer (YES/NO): NO